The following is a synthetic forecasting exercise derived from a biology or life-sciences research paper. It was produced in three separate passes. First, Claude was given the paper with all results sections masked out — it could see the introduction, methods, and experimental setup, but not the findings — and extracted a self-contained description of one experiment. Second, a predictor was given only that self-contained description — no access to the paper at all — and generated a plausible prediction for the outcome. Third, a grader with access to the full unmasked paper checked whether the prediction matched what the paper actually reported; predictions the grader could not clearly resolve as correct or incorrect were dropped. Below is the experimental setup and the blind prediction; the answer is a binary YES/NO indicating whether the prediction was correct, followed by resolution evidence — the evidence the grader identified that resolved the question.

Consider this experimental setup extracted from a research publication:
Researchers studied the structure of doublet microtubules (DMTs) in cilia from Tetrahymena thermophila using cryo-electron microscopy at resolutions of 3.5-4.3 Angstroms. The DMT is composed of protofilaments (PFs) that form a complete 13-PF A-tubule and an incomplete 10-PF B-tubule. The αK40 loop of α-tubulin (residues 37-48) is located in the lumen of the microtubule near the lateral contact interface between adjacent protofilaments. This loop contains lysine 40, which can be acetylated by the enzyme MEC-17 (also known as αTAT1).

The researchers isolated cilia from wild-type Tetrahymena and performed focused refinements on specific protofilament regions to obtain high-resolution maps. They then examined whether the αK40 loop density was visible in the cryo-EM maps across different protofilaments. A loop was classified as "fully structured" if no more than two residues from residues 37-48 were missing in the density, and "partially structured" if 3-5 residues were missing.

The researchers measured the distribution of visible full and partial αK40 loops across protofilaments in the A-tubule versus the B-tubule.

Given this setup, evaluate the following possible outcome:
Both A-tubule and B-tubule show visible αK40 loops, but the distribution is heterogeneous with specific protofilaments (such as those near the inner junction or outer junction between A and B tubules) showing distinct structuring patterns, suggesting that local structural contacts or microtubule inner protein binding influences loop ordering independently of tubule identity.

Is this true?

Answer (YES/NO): NO